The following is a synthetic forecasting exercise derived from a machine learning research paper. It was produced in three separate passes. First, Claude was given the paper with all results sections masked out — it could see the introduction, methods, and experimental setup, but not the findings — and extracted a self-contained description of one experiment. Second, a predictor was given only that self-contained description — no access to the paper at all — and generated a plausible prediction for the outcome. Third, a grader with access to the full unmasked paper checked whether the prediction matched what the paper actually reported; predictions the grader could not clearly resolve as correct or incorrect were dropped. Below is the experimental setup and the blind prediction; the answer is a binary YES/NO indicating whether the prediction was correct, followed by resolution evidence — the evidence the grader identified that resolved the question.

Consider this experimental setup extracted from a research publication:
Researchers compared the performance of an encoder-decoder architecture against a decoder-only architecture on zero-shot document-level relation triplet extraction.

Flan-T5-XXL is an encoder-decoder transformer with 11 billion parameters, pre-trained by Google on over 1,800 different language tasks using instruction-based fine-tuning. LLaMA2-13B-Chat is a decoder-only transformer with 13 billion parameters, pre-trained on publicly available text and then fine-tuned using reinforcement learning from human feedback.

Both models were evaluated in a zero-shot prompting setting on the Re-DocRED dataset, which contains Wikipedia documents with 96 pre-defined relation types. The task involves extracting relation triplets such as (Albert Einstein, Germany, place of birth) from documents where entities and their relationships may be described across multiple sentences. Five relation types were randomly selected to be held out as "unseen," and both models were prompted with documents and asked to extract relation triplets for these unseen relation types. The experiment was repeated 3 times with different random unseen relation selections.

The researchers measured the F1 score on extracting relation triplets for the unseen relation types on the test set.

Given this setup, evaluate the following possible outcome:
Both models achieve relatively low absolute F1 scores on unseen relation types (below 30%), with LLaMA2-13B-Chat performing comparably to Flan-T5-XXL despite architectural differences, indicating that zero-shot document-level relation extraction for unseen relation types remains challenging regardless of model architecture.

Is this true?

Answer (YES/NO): NO